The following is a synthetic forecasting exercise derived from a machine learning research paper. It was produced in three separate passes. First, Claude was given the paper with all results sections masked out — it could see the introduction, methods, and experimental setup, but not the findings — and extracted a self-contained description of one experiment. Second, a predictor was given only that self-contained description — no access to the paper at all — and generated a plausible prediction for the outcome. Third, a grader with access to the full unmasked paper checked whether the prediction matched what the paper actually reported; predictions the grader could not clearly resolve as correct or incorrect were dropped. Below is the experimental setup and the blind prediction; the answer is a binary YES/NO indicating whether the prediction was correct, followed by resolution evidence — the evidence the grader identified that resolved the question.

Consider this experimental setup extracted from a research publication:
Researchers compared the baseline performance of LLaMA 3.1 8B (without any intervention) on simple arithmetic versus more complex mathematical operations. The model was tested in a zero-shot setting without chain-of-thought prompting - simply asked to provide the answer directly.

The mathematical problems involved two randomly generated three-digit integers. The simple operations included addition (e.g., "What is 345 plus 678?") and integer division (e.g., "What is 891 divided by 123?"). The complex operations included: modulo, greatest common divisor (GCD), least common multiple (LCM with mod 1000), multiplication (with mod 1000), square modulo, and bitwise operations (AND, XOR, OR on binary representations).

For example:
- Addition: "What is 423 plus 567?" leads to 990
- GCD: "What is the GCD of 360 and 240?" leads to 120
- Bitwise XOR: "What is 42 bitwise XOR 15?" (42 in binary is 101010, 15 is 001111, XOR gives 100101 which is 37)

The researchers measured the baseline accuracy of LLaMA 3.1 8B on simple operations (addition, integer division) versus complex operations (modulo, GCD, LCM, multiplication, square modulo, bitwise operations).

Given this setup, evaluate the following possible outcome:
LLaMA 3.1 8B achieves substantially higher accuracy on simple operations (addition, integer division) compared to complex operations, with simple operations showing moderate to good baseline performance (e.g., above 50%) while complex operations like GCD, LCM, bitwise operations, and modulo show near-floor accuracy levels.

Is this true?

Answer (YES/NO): NO